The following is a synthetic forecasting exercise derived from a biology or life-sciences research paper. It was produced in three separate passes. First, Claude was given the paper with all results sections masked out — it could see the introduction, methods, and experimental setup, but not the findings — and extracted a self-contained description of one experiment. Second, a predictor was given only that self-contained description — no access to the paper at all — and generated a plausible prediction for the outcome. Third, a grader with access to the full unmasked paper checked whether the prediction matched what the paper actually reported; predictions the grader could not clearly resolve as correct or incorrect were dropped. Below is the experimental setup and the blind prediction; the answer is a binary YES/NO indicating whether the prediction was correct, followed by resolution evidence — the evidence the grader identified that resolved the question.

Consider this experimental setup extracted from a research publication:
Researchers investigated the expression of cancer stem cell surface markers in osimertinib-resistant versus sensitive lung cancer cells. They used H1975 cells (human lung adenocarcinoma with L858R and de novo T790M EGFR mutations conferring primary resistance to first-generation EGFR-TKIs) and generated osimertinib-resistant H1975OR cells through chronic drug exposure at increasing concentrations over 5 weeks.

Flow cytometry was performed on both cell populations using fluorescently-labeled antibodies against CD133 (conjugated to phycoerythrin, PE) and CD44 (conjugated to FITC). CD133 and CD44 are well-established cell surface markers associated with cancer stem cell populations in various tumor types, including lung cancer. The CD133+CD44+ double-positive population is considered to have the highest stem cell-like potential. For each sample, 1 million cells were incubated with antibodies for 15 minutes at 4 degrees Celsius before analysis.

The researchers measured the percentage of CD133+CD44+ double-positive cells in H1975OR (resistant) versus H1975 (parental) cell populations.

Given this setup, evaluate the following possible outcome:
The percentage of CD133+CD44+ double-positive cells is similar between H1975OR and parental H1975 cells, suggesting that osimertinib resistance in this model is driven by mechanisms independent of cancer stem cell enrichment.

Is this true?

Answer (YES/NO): NO